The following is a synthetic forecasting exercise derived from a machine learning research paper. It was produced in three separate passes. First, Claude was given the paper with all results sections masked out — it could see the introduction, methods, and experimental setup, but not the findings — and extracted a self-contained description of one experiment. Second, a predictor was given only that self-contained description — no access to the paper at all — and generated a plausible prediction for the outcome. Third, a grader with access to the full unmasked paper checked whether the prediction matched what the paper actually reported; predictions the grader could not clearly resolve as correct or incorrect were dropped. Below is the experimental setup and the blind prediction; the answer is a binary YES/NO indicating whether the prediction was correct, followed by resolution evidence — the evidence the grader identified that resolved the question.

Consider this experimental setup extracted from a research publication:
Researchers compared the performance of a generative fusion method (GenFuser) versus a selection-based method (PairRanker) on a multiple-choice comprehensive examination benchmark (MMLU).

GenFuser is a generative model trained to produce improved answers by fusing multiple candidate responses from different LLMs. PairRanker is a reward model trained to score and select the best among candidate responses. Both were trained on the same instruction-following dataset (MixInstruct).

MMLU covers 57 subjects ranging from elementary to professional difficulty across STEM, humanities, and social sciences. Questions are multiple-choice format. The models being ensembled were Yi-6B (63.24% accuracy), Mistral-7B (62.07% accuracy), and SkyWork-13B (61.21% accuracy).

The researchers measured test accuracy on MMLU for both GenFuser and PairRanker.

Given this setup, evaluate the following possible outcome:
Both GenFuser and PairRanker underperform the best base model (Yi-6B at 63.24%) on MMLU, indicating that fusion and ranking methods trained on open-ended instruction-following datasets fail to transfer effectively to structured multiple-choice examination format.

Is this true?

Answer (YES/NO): NO